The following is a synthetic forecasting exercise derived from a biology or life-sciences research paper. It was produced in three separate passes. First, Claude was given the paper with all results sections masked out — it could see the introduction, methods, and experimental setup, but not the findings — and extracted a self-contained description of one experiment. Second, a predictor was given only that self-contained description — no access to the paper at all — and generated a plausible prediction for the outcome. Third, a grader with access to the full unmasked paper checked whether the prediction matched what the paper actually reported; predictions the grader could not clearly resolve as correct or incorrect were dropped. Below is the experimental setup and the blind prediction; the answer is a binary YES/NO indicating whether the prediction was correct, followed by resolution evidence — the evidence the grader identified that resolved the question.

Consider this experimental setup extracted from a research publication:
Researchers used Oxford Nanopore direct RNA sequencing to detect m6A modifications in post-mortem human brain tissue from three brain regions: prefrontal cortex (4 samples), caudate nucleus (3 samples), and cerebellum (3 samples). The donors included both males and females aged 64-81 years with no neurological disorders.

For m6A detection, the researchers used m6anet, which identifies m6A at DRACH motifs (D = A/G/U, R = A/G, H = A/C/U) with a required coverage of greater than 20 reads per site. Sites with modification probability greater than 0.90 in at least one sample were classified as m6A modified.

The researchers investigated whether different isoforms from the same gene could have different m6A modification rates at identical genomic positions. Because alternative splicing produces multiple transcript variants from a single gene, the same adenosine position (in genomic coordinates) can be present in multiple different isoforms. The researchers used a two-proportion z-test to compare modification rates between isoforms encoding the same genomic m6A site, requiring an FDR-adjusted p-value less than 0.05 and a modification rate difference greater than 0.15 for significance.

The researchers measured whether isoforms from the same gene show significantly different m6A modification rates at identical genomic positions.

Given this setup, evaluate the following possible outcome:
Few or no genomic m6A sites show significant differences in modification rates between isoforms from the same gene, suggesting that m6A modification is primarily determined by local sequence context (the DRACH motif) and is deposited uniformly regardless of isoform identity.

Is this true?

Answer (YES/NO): NO